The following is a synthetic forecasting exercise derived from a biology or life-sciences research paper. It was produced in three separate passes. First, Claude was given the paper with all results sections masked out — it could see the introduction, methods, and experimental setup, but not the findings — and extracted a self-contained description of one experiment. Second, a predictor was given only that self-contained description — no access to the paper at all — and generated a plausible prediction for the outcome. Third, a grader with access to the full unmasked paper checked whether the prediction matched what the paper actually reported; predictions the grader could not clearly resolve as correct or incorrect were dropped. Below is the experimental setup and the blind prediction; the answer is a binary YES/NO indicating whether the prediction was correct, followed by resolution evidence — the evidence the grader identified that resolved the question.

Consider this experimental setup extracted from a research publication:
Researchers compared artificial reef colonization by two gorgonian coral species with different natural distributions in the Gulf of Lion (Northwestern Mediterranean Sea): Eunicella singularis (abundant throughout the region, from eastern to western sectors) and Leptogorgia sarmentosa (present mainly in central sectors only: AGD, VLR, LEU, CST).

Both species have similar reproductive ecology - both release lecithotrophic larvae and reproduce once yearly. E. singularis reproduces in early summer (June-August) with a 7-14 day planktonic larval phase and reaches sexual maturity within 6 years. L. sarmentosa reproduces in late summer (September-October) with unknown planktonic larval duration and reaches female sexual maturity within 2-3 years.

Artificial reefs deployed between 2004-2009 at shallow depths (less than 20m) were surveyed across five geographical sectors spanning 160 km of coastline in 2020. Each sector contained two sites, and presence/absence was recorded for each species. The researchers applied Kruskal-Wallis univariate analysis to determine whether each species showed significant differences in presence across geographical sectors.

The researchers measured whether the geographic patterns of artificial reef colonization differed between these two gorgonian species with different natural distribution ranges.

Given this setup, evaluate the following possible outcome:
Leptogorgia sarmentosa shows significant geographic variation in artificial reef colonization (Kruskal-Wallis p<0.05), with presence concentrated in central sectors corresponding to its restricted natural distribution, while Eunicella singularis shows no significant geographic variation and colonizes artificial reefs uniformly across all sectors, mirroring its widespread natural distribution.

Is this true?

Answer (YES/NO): NO